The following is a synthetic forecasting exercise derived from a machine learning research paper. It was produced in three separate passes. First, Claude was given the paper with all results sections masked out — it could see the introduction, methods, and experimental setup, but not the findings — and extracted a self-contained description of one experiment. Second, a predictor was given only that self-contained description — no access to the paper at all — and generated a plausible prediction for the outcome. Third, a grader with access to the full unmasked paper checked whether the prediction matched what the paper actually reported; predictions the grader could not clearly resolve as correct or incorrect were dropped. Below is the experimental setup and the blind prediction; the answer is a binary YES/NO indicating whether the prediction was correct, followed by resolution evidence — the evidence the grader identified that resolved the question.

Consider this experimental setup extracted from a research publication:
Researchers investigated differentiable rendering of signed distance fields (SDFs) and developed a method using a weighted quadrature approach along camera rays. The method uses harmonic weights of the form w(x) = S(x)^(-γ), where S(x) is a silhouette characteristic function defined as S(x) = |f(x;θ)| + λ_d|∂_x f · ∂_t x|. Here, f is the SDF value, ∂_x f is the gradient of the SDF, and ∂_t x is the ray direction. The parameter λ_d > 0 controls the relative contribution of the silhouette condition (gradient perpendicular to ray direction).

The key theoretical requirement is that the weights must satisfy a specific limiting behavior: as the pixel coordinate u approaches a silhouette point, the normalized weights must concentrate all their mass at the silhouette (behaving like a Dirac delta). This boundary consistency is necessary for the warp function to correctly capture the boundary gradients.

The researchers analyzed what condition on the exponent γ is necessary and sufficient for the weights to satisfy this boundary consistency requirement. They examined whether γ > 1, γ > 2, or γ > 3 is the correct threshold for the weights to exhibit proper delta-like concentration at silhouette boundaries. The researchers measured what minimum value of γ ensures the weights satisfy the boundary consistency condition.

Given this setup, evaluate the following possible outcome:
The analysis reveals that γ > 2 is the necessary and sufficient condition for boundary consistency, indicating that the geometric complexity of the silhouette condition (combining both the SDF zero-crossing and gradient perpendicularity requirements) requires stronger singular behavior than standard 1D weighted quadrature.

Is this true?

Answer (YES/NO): YES